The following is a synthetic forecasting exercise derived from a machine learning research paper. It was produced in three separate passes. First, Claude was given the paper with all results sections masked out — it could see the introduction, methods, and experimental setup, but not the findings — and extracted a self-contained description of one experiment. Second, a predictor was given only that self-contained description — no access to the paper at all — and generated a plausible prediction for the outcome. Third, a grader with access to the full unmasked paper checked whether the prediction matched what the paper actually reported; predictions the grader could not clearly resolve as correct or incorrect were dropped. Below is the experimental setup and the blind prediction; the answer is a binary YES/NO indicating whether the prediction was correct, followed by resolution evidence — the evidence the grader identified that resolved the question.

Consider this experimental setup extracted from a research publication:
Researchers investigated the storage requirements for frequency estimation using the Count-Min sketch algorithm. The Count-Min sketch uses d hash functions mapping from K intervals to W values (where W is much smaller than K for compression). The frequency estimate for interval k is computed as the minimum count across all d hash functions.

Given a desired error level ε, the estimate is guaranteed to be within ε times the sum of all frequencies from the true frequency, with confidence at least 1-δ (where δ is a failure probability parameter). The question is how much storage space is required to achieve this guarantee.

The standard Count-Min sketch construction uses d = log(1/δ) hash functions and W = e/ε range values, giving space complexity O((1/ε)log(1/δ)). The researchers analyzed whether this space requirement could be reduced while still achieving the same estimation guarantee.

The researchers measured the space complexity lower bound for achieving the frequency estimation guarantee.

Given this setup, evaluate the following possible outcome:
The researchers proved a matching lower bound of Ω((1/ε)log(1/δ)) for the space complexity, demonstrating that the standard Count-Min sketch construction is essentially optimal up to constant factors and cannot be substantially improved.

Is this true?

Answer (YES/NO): NO